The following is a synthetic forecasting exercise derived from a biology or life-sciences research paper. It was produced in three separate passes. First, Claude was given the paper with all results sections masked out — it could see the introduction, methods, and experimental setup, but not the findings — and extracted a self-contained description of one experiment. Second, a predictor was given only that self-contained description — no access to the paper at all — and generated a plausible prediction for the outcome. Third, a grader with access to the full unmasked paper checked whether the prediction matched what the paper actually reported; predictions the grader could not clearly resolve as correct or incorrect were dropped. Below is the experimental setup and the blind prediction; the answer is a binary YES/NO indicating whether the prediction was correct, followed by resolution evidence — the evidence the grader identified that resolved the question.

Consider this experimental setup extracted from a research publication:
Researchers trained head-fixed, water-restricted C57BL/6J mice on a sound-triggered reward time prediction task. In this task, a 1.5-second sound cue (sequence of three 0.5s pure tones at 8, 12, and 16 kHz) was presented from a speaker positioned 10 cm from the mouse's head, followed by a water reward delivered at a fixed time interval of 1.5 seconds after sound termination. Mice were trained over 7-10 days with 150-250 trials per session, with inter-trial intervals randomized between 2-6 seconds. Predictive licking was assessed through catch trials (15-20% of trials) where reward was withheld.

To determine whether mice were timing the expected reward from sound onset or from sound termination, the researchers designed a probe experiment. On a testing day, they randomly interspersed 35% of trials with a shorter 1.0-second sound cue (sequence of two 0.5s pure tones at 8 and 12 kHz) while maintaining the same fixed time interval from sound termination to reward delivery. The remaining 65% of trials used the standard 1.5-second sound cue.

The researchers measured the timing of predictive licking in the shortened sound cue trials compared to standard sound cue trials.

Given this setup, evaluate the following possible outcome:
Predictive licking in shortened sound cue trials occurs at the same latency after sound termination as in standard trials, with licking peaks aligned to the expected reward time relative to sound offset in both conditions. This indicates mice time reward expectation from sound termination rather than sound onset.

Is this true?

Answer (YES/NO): NO